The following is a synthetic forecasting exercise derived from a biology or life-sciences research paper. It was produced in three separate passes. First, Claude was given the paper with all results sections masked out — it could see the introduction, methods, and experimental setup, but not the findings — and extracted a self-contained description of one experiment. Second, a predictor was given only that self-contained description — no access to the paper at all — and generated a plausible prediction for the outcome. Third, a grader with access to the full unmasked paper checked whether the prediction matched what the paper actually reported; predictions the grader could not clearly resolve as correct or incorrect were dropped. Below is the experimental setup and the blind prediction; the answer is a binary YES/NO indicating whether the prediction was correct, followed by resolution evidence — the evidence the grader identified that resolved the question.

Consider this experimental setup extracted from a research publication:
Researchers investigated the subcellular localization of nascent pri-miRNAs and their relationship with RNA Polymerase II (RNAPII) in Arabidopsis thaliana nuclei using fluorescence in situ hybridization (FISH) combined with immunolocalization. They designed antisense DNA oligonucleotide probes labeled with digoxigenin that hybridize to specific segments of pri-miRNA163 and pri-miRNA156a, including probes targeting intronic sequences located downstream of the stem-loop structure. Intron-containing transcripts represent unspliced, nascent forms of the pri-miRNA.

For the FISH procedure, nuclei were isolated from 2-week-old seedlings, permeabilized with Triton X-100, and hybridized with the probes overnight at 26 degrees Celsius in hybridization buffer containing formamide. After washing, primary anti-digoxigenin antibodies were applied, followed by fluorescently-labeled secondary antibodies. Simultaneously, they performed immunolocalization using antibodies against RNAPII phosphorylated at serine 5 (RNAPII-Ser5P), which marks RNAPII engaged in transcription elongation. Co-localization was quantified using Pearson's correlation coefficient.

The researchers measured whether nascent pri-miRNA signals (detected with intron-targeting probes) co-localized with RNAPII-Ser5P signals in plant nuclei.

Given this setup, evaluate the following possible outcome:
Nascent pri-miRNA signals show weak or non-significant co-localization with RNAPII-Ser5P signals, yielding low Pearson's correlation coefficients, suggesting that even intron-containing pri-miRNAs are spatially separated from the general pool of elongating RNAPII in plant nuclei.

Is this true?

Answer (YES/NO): NO